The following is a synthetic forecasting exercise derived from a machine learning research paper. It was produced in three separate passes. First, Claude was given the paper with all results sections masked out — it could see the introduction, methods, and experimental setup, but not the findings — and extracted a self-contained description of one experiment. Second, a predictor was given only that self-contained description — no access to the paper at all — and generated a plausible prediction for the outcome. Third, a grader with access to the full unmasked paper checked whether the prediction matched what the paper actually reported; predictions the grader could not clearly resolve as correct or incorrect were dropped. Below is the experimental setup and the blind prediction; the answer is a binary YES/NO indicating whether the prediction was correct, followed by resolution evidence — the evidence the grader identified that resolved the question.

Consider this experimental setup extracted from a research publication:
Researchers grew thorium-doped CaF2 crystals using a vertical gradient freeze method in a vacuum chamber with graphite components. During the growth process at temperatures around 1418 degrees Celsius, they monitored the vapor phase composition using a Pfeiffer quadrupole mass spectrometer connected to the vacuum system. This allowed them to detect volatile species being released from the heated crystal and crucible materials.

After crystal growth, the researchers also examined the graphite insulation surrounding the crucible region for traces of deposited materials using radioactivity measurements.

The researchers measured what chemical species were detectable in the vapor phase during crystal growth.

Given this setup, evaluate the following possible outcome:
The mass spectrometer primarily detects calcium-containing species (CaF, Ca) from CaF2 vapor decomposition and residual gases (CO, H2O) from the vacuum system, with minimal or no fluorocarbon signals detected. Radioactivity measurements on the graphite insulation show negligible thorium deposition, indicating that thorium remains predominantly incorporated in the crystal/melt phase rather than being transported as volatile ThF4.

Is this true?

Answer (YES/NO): NO